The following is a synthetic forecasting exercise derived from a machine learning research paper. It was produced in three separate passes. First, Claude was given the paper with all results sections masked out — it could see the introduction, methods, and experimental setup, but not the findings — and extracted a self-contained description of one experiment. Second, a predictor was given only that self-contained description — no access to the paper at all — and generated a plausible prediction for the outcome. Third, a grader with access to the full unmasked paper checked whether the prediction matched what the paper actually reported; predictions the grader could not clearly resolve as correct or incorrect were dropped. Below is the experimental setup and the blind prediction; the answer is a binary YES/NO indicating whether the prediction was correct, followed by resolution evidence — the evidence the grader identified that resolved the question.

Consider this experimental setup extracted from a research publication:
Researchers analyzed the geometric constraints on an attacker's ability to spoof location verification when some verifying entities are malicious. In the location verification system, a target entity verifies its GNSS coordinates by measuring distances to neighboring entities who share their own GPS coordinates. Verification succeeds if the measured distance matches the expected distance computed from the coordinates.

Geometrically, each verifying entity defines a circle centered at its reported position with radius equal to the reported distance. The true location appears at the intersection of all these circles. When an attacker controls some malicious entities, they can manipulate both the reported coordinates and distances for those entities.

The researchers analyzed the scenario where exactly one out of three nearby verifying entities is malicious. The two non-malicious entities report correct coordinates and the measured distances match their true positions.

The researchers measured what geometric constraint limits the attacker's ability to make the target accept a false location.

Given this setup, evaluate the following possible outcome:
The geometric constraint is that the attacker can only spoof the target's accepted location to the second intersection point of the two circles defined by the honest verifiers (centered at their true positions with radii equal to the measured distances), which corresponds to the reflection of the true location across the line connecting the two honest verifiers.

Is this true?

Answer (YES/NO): YES